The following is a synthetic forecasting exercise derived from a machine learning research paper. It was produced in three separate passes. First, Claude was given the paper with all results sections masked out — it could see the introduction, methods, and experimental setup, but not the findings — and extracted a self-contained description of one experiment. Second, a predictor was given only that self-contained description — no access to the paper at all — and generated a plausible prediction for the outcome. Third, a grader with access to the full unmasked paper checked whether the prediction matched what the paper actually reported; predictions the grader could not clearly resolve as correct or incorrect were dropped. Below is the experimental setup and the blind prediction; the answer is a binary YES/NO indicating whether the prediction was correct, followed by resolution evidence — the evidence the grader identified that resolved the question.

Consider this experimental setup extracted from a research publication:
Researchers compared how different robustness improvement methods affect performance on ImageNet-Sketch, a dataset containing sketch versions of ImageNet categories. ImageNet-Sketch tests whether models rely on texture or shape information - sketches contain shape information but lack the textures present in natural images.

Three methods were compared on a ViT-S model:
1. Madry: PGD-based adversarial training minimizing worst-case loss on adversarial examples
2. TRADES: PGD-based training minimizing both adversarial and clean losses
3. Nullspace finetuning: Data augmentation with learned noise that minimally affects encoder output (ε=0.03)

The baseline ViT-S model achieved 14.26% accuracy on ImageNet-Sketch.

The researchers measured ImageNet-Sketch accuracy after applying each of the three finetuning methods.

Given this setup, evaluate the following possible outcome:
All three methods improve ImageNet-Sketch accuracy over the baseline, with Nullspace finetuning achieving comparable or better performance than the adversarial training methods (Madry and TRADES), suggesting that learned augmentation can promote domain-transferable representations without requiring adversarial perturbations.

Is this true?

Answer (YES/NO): YES